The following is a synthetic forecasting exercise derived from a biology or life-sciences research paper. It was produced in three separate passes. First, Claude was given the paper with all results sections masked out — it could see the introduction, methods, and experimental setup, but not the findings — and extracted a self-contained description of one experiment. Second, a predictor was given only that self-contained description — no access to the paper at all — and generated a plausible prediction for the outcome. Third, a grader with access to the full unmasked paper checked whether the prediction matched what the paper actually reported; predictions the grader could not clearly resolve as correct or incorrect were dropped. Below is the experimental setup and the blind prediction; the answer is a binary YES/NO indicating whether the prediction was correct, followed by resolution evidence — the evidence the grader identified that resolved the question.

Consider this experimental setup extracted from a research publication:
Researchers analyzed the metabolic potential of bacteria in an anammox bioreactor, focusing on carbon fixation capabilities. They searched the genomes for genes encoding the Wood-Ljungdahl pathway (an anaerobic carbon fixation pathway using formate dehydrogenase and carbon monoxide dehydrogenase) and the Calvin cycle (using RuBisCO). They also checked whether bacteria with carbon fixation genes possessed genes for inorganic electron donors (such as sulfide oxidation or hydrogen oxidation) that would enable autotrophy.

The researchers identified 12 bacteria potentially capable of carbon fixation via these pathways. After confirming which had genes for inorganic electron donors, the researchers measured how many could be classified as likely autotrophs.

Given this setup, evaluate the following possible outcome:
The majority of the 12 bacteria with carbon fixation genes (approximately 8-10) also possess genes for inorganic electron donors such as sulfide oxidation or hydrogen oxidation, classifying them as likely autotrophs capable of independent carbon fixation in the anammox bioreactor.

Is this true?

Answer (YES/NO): NO